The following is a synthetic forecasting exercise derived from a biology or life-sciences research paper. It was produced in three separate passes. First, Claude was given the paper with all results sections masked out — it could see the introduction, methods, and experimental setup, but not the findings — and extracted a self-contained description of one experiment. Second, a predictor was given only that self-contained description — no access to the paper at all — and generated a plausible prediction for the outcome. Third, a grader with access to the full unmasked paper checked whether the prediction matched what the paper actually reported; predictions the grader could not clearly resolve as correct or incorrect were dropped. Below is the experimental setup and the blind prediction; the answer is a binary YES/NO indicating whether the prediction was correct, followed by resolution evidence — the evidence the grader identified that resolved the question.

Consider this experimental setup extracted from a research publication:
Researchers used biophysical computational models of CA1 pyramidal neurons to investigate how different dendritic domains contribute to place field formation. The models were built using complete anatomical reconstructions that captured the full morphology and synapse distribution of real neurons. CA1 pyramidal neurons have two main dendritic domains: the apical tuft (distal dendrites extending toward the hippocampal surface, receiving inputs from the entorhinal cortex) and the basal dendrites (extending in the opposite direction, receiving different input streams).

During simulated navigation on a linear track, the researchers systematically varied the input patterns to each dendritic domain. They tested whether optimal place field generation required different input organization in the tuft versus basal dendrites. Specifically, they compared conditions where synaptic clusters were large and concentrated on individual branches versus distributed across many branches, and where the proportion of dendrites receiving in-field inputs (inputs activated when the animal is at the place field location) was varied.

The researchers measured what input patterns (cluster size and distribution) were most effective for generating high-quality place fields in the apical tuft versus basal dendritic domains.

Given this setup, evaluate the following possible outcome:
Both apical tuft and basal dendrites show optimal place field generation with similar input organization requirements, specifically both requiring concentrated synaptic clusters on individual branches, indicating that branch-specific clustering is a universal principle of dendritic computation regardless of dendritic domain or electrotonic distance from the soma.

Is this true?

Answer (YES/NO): NO